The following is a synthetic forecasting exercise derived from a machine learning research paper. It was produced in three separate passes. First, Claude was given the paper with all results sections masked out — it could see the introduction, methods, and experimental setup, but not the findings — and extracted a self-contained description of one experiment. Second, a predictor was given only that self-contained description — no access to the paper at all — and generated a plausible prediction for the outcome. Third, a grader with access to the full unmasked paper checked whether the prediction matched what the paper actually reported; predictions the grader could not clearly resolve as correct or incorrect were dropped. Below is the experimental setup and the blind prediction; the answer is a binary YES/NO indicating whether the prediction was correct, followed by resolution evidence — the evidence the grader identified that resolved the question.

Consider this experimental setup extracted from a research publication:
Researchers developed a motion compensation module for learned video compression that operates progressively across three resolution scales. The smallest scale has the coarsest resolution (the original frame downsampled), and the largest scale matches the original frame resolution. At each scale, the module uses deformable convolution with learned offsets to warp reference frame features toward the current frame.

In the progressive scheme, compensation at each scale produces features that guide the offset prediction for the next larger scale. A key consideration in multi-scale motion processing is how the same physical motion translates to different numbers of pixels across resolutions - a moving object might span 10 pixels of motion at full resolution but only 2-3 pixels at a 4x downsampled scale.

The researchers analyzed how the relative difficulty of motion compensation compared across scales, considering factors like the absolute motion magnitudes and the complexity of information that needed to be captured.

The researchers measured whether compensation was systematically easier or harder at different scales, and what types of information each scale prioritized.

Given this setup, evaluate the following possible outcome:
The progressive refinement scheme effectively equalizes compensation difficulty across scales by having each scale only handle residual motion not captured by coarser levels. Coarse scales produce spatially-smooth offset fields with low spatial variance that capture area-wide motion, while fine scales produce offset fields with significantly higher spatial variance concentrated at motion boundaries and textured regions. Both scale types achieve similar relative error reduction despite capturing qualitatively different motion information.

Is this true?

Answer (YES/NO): NO